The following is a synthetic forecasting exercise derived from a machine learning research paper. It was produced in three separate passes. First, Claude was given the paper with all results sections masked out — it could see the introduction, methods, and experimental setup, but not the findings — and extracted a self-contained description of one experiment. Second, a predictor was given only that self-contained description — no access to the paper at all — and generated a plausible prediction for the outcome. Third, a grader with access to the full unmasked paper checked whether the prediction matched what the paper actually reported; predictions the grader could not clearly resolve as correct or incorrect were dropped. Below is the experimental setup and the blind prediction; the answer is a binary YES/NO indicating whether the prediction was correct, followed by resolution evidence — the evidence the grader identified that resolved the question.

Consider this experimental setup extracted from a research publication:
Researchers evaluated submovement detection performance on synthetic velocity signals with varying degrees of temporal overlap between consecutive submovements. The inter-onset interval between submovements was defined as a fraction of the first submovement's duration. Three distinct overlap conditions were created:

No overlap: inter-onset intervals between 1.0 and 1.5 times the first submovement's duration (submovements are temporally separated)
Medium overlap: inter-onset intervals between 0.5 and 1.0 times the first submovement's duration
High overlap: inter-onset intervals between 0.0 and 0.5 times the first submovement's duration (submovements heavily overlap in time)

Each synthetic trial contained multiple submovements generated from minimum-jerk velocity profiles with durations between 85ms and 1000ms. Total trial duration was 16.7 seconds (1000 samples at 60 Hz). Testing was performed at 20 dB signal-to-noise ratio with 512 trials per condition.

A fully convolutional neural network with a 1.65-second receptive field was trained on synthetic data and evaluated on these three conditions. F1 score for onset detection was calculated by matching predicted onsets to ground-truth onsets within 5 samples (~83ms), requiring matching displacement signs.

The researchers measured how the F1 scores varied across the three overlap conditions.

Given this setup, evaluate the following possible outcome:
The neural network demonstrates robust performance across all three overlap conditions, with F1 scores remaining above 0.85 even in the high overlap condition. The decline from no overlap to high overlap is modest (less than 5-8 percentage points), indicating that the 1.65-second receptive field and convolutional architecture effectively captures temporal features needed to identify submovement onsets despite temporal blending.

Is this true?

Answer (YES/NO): NO